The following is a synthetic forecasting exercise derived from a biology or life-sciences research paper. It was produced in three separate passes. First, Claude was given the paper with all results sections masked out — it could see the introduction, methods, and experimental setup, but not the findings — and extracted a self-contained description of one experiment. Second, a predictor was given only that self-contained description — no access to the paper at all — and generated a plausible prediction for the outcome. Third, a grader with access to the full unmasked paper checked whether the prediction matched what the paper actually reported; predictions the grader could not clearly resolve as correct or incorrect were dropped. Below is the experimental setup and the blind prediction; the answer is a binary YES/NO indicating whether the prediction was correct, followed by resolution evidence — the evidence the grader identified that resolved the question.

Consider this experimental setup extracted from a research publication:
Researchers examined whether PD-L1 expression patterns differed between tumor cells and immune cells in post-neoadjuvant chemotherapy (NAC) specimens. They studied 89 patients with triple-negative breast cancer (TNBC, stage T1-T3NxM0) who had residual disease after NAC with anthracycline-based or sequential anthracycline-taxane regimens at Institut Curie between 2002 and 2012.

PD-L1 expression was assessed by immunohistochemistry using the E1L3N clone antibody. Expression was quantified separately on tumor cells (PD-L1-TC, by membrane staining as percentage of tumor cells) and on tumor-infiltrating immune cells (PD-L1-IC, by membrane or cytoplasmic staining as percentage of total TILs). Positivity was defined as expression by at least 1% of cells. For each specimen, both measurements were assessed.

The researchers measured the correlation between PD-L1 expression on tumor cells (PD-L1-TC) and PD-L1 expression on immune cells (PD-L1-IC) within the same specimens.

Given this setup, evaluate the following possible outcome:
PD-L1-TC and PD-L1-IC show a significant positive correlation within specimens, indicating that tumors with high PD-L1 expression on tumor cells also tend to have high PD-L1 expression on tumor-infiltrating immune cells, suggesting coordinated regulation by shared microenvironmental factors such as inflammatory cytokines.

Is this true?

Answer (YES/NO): YES